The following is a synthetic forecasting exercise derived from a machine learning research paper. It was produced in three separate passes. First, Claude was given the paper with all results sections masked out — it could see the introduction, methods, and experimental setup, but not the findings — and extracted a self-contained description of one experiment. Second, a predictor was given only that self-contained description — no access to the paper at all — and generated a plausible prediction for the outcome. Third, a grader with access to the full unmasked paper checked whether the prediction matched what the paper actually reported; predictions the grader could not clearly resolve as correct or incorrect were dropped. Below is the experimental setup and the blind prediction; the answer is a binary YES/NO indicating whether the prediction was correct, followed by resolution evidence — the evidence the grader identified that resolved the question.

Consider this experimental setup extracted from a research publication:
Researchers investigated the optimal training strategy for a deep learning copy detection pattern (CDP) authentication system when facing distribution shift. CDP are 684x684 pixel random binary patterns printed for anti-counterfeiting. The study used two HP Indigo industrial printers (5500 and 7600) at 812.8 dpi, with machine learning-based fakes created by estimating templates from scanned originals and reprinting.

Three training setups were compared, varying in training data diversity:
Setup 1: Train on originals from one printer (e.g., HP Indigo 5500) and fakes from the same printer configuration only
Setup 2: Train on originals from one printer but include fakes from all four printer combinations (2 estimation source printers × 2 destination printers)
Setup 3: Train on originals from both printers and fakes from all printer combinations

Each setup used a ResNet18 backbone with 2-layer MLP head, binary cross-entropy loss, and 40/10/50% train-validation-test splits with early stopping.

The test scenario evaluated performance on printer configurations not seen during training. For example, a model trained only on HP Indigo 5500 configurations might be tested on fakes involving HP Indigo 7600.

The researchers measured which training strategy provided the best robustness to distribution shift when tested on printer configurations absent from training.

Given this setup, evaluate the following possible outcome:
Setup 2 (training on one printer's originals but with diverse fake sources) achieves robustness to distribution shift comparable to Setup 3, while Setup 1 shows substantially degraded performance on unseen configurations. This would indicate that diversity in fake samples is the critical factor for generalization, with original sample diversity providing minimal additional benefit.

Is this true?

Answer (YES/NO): YES